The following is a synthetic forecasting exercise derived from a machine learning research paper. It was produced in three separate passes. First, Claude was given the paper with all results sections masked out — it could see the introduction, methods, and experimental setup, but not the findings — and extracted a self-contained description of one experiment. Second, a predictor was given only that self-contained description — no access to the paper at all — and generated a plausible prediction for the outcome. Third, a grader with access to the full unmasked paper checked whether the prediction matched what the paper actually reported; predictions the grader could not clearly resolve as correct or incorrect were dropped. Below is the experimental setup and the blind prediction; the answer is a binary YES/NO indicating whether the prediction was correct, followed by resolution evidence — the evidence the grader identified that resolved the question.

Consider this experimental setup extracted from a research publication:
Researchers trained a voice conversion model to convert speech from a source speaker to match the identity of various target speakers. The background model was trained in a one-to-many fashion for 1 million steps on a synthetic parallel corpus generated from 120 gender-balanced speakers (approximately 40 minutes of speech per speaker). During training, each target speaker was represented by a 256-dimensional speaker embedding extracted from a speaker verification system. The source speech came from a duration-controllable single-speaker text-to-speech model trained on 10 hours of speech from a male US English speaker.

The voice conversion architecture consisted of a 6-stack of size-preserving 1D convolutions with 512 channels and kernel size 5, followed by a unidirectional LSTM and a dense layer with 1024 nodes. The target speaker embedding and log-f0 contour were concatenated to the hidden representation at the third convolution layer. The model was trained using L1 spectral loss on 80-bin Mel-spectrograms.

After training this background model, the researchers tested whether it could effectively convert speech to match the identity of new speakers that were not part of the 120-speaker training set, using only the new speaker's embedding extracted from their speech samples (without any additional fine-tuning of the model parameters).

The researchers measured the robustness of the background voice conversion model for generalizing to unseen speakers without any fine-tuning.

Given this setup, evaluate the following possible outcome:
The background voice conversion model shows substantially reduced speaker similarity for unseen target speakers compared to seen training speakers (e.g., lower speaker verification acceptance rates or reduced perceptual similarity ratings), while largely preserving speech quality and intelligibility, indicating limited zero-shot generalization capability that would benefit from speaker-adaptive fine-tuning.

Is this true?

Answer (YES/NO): YES